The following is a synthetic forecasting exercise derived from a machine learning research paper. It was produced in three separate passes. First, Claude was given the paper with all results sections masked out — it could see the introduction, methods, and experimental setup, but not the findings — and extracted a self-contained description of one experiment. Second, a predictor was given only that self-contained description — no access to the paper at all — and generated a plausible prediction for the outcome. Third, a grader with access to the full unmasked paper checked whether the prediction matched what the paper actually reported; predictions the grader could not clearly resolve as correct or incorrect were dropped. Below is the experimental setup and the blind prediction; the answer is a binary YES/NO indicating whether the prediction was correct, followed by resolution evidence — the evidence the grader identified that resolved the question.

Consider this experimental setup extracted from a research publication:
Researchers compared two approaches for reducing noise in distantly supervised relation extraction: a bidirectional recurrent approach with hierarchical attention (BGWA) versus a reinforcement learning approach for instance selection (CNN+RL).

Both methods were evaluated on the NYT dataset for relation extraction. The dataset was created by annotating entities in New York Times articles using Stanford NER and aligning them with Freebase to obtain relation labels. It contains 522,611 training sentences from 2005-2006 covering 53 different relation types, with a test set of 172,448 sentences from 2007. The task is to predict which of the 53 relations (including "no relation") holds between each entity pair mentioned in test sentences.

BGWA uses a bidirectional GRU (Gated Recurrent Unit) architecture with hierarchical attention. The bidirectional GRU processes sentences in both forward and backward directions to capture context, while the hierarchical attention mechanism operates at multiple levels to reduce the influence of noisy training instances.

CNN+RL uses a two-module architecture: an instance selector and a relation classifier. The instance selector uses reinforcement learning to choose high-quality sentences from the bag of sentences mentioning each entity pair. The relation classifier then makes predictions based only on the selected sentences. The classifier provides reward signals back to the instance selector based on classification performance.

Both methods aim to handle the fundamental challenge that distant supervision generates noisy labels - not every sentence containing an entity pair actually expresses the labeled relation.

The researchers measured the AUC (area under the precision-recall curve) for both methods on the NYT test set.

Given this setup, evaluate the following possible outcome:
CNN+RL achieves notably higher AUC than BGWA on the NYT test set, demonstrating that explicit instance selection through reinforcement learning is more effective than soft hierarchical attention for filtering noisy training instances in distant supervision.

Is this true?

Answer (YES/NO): NO